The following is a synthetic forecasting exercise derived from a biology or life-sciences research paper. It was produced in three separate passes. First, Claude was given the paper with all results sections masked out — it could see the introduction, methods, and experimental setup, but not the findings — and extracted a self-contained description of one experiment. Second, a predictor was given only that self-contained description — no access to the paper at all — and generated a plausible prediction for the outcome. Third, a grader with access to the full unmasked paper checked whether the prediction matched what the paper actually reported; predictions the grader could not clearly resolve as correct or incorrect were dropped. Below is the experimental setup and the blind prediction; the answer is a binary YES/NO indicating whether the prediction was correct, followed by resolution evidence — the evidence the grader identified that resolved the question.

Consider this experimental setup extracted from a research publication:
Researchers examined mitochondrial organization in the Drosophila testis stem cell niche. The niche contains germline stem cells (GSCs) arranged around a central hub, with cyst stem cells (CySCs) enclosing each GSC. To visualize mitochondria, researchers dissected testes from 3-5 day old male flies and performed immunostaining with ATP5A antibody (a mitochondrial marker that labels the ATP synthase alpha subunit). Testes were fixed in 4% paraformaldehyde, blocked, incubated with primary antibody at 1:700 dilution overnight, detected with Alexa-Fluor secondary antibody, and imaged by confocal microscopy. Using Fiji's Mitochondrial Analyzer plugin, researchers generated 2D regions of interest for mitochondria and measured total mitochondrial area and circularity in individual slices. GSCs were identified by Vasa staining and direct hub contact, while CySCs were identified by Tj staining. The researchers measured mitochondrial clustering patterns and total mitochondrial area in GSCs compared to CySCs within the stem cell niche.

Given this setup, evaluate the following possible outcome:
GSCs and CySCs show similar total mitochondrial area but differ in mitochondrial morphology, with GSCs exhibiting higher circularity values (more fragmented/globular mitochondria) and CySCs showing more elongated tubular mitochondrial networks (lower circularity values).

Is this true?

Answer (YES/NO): NO